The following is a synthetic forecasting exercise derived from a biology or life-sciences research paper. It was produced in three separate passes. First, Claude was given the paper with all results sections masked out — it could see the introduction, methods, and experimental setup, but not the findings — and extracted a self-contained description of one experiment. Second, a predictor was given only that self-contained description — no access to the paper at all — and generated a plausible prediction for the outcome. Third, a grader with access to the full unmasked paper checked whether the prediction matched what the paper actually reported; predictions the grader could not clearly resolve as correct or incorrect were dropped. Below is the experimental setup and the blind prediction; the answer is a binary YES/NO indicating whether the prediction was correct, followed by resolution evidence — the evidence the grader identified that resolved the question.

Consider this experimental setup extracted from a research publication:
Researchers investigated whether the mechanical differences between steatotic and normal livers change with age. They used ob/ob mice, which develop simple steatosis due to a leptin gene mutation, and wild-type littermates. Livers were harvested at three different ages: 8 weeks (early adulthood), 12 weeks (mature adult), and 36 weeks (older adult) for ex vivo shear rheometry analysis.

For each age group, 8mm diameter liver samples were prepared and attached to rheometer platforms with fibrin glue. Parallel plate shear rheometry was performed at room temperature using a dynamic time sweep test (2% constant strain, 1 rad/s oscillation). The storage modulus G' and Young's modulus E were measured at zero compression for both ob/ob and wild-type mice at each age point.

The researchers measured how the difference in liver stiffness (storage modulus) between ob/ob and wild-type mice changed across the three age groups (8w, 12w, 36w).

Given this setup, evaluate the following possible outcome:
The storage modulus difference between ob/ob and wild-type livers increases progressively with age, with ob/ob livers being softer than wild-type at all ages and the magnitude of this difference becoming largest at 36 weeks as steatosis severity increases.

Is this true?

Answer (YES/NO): NO